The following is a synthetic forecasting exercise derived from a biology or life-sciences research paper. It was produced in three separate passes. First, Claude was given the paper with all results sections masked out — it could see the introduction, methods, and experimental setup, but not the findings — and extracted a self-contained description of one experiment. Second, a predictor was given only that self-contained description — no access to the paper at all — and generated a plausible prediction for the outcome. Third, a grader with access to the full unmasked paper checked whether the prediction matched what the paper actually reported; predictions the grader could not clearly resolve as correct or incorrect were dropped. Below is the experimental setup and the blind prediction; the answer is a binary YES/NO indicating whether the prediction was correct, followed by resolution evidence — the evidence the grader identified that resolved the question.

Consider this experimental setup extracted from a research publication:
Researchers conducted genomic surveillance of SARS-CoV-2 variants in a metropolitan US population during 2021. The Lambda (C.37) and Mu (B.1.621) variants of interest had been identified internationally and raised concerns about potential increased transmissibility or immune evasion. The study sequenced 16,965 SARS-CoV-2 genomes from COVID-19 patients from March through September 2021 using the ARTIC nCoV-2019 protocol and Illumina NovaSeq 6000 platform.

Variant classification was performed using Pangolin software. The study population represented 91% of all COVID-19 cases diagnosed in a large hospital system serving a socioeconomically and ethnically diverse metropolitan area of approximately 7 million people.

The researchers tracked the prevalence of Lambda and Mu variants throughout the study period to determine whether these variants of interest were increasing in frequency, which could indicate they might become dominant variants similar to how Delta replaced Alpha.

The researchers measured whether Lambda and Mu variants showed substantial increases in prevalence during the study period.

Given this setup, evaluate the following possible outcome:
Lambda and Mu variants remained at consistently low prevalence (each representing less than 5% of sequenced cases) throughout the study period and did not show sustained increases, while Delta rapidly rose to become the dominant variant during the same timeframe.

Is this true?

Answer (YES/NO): YES